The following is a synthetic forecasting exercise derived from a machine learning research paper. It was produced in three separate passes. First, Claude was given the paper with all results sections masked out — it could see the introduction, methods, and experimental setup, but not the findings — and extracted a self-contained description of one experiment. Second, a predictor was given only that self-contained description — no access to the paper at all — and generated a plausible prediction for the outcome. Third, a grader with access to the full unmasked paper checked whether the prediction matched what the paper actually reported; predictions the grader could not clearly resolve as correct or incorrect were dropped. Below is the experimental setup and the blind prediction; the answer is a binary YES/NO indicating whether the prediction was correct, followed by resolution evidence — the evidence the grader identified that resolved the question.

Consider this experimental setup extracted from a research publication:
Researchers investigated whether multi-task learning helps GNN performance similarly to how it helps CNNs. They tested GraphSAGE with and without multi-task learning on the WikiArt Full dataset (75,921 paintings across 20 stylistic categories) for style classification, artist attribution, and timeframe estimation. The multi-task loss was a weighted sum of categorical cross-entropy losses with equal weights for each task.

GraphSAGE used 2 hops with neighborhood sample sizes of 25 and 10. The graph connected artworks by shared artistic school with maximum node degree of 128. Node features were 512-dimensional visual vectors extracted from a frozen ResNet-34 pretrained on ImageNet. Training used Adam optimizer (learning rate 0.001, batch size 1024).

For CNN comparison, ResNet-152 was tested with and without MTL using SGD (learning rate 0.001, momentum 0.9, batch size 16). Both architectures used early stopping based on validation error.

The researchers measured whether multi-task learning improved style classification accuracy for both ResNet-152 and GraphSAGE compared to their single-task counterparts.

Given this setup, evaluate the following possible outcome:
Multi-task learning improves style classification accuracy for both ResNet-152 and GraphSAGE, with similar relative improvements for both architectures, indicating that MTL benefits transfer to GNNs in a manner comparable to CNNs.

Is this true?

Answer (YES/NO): NO